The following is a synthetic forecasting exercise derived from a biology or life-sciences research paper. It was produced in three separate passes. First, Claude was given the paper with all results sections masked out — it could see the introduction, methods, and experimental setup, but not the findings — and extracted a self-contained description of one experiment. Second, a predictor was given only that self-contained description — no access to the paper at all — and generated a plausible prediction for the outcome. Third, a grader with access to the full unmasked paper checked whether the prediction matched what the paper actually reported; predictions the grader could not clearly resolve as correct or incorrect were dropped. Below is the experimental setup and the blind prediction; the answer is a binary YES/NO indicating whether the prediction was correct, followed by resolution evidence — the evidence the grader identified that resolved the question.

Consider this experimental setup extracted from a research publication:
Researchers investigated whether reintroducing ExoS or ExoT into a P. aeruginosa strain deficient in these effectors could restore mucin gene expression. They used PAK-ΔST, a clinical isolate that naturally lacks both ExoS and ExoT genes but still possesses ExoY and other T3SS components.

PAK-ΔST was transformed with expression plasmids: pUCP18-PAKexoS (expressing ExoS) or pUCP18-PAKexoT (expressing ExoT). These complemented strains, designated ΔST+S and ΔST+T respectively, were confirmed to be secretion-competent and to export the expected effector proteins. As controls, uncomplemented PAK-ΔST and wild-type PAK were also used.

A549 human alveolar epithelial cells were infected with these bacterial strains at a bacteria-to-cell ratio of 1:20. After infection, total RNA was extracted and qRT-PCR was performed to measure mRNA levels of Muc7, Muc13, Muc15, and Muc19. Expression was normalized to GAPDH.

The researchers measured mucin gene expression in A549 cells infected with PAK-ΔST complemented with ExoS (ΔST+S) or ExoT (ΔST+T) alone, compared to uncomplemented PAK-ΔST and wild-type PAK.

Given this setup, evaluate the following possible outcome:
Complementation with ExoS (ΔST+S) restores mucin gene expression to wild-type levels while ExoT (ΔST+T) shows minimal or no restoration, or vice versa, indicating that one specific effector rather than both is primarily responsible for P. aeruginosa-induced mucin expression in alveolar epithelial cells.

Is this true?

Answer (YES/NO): NO